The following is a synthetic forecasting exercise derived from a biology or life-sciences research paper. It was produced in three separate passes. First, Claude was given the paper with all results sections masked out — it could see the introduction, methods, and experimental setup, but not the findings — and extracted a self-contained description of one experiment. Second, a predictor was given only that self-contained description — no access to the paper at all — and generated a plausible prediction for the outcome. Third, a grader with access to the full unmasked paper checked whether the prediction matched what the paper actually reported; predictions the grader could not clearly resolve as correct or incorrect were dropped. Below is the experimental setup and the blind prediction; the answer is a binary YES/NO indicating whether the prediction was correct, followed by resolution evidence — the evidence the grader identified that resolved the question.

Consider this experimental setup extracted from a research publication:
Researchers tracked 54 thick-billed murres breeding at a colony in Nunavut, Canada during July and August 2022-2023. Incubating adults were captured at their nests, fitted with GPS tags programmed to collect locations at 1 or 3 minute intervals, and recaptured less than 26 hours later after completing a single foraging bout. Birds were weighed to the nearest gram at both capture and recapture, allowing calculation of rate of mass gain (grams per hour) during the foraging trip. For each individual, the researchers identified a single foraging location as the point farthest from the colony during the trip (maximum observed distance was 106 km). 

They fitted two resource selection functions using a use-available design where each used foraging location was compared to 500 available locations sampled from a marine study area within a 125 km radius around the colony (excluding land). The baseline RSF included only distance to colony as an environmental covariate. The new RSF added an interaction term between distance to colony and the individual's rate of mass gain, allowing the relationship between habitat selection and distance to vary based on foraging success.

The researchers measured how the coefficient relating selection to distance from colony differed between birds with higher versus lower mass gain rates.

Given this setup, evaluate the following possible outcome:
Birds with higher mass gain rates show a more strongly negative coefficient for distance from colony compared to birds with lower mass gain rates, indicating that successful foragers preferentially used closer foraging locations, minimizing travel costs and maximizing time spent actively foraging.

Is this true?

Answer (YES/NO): NO